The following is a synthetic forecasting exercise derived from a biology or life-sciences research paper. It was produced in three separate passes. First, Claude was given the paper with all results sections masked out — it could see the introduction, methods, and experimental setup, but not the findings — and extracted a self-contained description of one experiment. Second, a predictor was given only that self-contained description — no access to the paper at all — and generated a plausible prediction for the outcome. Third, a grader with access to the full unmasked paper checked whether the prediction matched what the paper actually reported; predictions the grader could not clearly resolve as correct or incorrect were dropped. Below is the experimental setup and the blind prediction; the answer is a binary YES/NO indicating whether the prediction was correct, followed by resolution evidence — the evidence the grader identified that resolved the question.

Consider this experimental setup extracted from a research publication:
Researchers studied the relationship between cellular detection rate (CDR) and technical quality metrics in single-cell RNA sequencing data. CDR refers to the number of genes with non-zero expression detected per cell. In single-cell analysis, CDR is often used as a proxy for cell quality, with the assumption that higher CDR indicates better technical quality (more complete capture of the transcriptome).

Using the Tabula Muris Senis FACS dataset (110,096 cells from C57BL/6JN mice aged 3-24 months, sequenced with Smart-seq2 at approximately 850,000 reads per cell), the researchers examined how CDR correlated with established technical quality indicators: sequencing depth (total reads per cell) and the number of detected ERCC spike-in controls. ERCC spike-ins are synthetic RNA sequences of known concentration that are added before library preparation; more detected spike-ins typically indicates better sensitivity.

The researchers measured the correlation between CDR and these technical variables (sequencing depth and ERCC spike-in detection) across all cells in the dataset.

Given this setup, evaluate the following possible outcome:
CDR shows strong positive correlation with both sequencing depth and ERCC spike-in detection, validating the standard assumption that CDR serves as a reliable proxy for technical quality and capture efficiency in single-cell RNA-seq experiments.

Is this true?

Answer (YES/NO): NO